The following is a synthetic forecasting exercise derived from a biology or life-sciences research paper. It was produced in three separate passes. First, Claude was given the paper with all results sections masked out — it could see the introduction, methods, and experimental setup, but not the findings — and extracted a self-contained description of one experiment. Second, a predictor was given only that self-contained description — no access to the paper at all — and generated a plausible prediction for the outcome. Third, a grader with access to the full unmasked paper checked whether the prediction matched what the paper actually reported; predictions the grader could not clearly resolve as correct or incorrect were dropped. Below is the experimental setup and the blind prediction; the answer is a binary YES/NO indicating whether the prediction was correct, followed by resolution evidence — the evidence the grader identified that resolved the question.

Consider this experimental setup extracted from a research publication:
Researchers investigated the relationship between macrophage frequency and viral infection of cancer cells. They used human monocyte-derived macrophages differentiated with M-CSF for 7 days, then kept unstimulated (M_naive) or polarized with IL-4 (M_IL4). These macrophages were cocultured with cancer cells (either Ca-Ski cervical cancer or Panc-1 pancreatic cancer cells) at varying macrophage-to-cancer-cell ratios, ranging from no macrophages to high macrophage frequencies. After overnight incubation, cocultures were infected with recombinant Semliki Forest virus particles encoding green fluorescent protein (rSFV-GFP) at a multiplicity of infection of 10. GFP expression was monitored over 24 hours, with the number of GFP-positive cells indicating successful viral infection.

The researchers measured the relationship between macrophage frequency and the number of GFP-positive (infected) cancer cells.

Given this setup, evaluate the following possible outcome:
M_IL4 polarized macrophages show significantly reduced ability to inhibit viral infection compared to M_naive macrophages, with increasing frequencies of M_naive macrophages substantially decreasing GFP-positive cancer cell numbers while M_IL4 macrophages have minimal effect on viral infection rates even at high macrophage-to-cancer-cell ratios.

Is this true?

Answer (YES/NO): NO